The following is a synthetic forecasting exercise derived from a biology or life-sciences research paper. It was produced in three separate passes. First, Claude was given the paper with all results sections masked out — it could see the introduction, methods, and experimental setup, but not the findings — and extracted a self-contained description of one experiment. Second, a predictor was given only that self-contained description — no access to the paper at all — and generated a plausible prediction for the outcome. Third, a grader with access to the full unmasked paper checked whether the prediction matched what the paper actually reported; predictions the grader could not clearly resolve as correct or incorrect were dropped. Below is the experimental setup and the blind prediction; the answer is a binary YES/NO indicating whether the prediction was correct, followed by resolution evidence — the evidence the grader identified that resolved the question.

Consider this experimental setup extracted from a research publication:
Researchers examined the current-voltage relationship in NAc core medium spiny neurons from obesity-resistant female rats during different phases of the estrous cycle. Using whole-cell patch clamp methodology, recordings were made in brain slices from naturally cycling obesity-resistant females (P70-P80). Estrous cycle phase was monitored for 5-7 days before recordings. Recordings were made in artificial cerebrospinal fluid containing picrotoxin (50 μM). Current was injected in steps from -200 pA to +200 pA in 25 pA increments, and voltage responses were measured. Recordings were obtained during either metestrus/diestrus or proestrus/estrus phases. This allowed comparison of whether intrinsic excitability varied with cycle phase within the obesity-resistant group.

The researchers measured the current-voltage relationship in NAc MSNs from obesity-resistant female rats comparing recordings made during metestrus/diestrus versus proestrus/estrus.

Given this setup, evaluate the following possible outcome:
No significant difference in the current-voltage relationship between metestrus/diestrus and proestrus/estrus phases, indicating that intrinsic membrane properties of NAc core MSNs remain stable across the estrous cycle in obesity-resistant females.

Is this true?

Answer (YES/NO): YES